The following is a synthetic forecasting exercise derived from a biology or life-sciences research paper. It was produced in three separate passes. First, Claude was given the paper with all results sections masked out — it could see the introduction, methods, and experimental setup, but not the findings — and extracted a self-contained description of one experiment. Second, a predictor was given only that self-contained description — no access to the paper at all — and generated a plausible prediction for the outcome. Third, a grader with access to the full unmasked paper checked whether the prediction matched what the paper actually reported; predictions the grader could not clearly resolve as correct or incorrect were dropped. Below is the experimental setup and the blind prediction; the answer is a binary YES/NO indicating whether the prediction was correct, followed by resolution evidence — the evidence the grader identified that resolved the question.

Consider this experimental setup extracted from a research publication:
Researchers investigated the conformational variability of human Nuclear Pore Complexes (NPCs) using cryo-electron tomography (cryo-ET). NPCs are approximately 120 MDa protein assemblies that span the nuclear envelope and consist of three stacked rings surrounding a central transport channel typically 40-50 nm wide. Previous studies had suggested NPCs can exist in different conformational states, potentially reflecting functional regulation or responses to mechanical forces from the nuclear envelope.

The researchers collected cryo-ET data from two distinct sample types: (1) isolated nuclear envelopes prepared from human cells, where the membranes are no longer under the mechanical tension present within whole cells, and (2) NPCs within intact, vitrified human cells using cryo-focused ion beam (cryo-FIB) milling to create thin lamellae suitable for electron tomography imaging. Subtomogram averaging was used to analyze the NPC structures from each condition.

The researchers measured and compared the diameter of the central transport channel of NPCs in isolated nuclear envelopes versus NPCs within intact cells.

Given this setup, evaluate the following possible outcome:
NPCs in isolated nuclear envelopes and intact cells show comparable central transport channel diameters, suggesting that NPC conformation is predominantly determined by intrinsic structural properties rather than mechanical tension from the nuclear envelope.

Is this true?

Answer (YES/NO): NO